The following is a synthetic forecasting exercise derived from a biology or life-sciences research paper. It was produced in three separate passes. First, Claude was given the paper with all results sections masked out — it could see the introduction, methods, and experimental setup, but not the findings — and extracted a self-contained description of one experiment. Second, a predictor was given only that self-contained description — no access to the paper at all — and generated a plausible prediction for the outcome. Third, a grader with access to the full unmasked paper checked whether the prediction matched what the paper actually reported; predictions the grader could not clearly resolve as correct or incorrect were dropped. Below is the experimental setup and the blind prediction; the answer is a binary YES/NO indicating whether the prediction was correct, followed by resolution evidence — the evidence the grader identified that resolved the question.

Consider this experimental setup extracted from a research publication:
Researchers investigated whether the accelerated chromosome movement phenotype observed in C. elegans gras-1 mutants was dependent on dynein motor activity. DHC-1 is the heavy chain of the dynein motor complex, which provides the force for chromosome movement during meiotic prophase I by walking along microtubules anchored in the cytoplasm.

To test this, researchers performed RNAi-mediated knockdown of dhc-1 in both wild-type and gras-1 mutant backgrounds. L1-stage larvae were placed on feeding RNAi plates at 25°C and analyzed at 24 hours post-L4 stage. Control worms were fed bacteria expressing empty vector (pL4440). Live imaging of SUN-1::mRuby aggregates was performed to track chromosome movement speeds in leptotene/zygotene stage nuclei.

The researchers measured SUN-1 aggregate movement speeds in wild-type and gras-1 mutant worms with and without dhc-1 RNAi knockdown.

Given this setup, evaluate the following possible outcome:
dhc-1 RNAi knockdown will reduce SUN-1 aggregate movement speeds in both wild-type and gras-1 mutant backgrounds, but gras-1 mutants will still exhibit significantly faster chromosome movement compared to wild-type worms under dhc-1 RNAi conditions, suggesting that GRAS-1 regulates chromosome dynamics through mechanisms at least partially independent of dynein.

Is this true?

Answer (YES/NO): NO